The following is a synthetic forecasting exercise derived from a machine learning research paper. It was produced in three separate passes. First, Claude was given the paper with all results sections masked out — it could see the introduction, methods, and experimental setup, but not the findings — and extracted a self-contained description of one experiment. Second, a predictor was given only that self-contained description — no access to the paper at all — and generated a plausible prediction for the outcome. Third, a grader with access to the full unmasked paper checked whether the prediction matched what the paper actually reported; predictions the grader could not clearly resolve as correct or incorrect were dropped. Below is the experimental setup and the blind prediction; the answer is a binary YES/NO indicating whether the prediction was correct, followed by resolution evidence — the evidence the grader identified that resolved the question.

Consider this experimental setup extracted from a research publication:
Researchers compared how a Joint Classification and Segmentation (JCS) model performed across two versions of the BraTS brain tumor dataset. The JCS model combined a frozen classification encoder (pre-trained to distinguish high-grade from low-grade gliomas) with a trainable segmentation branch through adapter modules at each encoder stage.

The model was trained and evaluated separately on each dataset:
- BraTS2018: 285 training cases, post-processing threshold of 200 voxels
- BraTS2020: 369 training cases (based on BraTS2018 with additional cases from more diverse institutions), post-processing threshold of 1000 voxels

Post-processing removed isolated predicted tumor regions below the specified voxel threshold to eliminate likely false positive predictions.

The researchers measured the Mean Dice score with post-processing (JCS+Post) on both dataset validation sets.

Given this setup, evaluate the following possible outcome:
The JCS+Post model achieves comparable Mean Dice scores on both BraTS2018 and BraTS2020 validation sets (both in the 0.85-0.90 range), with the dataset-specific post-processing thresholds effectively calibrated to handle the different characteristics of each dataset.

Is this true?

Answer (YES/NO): NO